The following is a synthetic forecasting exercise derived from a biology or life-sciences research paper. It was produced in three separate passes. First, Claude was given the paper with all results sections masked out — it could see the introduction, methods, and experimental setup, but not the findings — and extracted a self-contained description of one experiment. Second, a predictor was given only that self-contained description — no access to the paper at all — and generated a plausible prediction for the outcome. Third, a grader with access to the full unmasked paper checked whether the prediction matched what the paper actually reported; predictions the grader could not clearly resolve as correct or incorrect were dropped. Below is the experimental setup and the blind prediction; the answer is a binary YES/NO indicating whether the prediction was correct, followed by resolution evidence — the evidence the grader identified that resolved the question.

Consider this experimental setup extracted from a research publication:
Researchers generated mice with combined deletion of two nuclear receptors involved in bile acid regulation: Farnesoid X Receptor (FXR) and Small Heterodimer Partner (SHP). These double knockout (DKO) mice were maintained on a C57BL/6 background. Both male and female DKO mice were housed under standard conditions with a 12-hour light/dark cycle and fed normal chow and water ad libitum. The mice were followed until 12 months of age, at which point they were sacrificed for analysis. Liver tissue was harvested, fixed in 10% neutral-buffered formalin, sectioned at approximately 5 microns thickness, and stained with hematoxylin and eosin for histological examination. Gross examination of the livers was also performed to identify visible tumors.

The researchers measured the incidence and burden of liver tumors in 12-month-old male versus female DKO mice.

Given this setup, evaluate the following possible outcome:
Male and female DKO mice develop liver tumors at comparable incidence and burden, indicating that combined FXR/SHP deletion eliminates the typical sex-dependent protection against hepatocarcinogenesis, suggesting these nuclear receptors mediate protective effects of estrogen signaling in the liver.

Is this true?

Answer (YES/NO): NO